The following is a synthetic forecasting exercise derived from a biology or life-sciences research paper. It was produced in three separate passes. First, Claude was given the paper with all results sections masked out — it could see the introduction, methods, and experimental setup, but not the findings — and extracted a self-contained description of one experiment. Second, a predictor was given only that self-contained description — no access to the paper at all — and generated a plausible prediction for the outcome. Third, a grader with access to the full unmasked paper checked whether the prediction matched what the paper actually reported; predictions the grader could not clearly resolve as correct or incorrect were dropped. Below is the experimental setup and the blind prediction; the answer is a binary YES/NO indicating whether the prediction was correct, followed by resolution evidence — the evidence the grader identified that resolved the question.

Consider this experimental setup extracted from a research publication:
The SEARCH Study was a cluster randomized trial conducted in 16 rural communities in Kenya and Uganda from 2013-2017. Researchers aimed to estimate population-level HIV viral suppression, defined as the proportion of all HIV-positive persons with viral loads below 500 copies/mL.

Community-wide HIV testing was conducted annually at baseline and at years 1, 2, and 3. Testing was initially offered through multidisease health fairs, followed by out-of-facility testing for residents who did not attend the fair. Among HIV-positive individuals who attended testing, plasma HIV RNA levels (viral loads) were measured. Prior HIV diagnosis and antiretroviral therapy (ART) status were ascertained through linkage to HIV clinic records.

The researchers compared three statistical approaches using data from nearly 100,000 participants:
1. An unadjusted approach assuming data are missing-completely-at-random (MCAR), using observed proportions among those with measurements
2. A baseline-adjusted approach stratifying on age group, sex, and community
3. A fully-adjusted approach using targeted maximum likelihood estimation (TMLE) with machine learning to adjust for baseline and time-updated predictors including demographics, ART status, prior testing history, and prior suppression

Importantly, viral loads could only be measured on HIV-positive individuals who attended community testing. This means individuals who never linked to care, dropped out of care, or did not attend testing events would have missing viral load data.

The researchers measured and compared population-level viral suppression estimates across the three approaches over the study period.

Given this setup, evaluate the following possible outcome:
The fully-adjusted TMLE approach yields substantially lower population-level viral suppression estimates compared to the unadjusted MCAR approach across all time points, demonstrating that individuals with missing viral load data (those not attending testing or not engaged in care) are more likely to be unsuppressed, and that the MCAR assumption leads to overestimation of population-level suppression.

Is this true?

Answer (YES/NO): YES